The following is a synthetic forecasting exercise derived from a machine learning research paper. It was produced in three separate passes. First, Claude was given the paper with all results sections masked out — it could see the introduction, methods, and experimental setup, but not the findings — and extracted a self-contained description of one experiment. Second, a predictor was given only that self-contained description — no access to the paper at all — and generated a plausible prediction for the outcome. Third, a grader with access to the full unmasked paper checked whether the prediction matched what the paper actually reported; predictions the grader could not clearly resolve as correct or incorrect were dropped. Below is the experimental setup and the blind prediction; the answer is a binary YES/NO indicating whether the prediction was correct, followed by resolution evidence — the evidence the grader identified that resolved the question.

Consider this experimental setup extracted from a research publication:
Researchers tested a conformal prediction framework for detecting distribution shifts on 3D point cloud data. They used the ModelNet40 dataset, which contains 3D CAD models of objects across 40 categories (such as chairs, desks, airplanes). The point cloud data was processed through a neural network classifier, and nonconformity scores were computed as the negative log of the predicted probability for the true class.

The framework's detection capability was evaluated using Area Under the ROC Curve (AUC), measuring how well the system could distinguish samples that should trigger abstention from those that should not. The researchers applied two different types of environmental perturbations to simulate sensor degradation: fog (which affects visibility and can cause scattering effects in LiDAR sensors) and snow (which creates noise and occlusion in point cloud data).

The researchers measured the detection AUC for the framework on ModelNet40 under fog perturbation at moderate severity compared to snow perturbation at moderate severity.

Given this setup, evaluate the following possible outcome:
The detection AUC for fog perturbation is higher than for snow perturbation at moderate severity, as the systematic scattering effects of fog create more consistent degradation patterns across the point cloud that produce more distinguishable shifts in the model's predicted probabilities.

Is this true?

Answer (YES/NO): YES